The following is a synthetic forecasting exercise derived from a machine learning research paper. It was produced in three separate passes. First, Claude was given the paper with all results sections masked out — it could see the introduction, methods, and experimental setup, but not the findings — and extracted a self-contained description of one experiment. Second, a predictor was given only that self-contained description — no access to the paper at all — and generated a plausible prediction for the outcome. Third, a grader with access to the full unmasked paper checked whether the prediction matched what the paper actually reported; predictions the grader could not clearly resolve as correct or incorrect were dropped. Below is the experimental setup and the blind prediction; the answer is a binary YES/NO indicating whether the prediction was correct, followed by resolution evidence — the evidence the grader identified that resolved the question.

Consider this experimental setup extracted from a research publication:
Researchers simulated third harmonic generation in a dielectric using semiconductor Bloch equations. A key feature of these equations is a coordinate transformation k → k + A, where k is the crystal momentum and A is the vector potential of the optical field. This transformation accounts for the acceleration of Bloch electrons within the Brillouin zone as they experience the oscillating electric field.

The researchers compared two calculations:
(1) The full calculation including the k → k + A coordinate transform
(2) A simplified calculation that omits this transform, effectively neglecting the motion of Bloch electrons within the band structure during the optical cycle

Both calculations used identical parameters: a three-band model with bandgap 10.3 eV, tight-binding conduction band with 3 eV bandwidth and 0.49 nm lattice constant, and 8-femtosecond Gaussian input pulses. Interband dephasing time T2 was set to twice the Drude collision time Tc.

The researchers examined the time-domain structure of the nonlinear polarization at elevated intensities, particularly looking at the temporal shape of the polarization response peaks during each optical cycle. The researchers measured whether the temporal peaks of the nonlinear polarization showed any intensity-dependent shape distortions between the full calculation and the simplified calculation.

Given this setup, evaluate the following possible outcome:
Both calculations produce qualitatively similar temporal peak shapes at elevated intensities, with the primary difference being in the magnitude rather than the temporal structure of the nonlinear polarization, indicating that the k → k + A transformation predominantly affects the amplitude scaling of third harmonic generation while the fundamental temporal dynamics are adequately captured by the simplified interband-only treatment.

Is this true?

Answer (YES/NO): NO